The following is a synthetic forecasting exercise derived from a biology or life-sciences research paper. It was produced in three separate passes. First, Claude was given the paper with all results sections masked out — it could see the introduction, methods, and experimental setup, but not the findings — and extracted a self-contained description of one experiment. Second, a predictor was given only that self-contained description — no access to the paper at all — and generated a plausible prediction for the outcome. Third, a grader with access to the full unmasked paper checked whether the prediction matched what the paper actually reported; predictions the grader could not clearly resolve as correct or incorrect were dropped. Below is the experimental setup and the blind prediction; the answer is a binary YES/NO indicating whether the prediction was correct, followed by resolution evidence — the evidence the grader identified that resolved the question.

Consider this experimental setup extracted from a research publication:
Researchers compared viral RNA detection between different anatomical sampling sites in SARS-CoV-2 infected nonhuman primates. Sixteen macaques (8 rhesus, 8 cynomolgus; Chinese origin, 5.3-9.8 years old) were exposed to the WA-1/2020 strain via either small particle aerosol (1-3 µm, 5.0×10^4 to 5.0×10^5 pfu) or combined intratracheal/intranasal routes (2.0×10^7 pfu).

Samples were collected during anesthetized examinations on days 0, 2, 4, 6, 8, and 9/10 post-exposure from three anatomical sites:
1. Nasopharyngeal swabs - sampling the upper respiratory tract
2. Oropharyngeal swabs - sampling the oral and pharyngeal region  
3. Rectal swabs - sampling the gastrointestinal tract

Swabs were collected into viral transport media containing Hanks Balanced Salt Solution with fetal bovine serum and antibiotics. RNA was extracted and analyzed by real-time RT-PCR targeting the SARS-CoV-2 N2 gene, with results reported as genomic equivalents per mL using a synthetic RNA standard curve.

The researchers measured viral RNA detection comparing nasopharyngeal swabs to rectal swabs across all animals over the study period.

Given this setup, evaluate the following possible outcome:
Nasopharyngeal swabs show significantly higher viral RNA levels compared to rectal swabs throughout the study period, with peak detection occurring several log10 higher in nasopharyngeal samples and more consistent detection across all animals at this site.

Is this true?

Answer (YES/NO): YES